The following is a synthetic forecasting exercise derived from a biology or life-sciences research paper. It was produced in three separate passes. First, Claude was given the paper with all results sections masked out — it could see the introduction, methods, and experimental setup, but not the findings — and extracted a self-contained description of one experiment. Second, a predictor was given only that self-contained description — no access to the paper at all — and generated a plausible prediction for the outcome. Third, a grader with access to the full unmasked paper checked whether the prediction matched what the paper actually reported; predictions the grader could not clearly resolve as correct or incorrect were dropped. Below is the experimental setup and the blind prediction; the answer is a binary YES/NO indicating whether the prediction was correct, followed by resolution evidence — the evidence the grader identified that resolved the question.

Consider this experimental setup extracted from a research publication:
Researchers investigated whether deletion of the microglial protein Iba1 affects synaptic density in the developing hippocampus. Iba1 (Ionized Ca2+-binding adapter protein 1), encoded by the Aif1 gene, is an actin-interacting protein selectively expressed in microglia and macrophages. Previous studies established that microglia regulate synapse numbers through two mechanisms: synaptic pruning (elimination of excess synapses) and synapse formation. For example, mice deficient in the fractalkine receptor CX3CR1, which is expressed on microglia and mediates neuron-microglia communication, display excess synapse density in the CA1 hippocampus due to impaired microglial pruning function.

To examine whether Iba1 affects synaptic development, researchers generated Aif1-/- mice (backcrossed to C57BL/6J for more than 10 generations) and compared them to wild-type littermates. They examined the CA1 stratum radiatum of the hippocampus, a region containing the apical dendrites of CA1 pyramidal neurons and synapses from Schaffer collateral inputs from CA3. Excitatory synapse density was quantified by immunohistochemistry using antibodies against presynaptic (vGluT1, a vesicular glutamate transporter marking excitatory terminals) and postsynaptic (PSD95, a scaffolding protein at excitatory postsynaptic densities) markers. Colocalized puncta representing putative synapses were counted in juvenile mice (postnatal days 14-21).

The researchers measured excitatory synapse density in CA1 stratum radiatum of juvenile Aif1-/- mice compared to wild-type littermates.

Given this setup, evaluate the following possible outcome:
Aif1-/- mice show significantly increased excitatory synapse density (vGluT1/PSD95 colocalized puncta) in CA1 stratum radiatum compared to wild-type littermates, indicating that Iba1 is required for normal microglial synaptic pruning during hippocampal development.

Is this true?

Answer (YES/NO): NO